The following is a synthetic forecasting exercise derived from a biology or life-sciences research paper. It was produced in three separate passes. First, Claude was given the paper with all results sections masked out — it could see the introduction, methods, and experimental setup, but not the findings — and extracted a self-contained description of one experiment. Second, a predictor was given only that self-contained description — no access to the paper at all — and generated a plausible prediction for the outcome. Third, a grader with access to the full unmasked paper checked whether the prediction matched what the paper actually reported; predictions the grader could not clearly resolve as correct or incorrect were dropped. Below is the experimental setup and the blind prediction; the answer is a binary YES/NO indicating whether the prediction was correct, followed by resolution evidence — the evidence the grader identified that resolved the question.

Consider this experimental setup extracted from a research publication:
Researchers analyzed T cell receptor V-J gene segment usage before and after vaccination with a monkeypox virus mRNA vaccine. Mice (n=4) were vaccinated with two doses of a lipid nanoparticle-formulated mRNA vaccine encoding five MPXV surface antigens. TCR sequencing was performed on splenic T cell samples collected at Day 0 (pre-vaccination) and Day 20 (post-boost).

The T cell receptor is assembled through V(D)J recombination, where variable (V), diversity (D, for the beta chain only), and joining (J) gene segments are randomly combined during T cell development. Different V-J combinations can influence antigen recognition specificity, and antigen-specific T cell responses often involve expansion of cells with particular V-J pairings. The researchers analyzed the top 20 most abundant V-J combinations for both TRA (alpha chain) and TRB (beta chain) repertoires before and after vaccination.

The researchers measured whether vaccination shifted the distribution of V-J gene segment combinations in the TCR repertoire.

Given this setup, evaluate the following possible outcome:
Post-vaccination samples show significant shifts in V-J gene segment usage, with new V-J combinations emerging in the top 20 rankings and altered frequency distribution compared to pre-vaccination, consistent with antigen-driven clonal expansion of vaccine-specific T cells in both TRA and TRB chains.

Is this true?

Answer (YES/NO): YES